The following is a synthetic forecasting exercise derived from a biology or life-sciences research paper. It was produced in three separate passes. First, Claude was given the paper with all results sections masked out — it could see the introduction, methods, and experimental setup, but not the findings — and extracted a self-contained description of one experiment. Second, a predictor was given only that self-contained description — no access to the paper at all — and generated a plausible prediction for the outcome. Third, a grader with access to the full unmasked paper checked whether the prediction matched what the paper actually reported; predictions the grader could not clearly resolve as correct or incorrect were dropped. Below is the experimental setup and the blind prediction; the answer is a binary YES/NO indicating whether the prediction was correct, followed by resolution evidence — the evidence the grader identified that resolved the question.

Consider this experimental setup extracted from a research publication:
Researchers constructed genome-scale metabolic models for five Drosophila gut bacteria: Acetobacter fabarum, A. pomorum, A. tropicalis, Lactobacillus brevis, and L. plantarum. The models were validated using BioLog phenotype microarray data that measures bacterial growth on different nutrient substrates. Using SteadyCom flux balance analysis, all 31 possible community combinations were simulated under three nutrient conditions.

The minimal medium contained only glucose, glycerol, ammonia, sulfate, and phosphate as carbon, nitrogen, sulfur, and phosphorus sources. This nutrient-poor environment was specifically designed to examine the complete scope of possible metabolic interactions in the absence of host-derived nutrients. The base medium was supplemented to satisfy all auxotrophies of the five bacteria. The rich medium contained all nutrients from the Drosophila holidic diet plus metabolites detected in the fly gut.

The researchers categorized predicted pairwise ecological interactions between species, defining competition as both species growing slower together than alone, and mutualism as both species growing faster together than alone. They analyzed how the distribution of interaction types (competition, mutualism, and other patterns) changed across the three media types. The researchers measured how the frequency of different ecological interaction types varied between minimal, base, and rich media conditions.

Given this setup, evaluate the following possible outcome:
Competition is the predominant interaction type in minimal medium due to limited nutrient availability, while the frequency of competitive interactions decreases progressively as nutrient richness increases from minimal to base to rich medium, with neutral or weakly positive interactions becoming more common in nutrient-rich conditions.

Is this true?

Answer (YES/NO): NO